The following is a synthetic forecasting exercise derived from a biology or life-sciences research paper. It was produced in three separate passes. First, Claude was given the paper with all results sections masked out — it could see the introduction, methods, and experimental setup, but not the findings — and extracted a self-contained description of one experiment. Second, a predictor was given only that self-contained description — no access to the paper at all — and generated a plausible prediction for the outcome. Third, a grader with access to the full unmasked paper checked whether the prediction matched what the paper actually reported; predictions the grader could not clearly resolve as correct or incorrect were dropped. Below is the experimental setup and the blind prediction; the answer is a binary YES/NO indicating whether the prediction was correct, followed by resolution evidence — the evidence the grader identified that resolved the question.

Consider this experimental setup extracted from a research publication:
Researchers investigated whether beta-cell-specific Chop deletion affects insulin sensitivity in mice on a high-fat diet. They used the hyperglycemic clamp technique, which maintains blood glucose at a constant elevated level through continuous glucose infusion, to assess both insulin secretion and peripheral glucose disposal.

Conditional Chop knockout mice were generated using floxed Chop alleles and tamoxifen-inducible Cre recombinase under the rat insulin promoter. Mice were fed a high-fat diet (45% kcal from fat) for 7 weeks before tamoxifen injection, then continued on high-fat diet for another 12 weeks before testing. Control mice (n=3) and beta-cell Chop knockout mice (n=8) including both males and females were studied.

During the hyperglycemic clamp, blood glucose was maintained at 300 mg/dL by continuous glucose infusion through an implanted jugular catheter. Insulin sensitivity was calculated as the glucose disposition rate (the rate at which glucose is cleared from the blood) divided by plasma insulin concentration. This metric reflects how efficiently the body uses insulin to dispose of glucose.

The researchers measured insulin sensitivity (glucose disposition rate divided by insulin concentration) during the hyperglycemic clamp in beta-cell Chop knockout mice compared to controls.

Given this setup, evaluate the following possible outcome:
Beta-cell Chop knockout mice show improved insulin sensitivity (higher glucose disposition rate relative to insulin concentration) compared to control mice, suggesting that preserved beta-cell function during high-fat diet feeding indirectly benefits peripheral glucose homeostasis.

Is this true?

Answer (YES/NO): NO